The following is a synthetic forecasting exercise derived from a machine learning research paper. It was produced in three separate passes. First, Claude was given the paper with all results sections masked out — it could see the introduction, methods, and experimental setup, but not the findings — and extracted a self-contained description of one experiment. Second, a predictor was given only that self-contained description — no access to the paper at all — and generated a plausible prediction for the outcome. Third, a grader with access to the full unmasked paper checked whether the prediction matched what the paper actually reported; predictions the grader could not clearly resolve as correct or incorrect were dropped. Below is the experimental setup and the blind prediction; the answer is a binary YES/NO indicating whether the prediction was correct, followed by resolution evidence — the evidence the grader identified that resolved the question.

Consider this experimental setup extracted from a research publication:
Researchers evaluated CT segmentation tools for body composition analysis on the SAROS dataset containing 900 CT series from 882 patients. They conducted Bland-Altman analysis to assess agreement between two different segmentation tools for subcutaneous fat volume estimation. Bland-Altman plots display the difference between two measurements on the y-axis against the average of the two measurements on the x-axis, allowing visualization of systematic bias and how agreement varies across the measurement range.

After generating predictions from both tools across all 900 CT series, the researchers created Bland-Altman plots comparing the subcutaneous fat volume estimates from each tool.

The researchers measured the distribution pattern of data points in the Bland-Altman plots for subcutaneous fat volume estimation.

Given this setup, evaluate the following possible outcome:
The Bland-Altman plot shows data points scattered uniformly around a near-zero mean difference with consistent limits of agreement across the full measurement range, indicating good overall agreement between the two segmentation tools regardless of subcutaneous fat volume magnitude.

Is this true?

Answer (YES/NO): NO